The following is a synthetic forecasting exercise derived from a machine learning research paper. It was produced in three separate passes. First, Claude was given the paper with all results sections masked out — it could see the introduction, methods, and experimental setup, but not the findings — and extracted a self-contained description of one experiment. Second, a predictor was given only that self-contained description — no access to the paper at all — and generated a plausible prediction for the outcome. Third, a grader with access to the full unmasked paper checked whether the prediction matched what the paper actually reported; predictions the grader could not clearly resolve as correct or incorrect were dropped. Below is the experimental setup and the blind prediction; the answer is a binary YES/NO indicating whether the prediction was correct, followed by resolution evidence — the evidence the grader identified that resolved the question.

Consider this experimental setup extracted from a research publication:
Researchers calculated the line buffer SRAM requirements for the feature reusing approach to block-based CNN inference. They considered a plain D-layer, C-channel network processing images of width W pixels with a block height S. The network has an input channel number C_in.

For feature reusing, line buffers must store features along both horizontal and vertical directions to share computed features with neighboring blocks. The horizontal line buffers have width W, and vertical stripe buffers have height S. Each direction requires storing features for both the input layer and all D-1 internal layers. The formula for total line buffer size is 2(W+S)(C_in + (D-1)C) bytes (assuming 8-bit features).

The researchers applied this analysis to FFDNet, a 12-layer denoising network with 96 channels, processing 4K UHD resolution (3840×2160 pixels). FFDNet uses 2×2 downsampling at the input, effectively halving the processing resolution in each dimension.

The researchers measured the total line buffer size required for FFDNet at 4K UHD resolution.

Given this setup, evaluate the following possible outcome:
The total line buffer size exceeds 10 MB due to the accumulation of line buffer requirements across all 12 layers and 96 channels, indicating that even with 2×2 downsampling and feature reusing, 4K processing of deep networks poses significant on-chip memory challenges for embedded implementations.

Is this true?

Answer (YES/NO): NO